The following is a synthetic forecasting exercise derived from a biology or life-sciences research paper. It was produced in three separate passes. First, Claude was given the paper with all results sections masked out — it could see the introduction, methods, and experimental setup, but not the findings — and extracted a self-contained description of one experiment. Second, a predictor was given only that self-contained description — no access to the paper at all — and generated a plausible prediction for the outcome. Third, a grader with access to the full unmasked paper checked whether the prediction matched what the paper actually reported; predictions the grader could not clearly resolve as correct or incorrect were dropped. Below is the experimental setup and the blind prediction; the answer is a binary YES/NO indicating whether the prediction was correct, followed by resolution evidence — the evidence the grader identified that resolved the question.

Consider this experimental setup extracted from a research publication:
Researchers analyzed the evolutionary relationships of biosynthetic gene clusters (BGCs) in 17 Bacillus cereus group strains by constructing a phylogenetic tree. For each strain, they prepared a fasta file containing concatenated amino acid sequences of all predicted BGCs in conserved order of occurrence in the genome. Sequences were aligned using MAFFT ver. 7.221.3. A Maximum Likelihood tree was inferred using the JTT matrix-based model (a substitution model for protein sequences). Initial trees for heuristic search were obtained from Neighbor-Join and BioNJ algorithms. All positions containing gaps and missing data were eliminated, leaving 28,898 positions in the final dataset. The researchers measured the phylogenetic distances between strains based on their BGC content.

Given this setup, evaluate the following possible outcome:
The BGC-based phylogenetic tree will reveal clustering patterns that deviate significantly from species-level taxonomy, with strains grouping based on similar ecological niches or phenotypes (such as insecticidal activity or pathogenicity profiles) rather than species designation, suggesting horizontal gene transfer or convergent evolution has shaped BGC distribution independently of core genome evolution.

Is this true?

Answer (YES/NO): NO